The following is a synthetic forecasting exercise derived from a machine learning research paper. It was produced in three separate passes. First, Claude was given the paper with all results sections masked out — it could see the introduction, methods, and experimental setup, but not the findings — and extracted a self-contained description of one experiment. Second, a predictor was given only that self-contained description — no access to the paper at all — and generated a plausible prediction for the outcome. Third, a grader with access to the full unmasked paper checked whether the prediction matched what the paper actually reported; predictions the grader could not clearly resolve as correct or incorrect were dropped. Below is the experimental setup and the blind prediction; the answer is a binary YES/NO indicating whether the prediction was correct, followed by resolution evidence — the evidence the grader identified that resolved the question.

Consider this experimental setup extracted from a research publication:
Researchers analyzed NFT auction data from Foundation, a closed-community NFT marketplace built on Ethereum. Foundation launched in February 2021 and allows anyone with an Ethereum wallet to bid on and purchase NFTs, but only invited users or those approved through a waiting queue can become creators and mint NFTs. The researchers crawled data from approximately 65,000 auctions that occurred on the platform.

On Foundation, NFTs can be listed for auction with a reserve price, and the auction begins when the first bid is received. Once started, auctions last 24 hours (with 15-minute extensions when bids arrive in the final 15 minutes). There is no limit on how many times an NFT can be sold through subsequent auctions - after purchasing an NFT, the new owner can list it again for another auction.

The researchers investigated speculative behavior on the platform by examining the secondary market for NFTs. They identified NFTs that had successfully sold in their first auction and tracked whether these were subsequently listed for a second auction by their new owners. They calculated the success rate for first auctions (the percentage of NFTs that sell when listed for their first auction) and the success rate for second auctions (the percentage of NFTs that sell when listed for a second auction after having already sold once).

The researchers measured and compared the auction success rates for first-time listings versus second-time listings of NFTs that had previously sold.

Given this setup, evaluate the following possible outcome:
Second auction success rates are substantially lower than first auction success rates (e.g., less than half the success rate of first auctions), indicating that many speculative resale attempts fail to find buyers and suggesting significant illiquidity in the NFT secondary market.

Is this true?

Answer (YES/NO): YES